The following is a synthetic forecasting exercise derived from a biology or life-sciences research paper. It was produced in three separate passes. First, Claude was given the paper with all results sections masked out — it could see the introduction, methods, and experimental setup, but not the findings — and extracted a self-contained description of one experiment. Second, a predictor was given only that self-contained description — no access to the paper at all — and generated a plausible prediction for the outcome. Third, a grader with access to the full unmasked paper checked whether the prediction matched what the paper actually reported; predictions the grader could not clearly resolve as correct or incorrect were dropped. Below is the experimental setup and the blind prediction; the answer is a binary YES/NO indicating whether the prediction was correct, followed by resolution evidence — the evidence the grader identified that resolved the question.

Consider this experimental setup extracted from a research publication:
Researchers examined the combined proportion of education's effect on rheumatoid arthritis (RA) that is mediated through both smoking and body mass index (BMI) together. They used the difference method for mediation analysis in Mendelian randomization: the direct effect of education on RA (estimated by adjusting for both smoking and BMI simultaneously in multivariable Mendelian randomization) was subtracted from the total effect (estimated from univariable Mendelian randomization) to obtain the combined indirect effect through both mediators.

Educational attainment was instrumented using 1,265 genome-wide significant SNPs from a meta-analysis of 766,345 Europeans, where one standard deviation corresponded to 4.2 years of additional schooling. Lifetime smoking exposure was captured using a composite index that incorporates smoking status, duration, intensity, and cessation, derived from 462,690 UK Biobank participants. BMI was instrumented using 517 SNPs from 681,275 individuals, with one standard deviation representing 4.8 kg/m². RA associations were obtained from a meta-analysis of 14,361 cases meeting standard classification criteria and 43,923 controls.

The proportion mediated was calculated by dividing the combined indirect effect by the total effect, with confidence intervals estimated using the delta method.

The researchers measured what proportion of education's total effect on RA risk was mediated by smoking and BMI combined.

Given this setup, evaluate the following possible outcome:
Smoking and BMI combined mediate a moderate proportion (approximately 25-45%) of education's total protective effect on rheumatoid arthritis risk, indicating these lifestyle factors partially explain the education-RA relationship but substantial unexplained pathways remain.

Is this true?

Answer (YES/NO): NO